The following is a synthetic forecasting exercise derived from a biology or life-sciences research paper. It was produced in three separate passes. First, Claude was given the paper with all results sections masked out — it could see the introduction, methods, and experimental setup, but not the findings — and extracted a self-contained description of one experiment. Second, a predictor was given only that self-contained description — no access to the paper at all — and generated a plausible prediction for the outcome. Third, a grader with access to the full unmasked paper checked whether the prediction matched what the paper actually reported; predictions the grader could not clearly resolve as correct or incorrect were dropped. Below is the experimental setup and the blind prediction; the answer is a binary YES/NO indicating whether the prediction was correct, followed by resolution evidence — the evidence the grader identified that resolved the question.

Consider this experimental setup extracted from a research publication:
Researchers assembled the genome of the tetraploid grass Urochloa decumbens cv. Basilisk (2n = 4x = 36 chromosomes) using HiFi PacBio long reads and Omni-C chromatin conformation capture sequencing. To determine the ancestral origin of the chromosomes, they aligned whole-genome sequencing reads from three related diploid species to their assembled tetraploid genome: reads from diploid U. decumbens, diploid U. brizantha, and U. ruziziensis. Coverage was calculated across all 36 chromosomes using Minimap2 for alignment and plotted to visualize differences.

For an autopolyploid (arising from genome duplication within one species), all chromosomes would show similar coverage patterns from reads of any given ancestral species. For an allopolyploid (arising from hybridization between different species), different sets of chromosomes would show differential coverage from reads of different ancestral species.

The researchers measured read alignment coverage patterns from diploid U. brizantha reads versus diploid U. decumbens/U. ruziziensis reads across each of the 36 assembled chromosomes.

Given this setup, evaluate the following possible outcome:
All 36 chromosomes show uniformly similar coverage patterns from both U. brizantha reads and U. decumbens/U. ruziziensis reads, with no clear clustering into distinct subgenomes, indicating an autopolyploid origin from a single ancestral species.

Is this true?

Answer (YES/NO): NO